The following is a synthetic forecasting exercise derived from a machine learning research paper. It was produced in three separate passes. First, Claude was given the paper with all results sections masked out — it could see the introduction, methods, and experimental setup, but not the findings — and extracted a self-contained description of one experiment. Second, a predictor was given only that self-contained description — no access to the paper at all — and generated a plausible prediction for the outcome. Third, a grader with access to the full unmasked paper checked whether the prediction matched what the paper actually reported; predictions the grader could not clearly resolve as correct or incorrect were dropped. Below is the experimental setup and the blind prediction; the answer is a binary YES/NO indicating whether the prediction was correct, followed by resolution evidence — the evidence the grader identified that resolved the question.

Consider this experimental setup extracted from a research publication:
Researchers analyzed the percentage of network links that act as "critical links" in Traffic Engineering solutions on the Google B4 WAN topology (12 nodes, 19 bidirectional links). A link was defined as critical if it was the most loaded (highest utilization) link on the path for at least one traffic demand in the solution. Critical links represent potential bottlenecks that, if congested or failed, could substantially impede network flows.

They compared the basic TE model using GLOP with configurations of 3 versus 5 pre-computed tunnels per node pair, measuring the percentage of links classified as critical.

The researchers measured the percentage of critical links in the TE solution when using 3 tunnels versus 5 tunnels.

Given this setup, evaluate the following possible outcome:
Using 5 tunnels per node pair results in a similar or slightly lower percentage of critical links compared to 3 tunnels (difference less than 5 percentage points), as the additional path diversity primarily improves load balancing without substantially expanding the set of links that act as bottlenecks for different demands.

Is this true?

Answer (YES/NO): NO